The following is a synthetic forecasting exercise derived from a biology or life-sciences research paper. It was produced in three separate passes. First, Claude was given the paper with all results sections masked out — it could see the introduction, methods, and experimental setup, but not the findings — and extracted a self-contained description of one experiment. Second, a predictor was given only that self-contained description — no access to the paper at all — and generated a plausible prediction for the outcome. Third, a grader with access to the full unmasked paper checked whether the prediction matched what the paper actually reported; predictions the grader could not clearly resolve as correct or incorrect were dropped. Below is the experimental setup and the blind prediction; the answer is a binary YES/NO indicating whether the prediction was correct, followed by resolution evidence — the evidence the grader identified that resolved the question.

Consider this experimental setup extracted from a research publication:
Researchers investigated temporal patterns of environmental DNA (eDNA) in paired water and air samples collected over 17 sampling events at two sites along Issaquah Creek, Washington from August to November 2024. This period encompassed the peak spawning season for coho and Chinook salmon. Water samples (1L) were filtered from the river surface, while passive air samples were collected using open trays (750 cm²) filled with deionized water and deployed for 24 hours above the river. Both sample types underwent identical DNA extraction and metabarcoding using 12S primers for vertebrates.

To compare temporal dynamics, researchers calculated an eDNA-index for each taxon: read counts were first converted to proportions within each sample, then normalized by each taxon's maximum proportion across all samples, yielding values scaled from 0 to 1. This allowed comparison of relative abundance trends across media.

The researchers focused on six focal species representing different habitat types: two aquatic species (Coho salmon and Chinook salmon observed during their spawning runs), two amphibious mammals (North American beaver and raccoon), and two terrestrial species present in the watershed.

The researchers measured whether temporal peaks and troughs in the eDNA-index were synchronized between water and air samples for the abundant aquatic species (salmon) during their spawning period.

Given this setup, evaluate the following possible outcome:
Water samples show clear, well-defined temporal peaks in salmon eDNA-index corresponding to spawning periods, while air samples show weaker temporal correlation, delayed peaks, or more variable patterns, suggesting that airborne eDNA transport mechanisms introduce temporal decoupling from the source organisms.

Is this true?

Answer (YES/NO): NO